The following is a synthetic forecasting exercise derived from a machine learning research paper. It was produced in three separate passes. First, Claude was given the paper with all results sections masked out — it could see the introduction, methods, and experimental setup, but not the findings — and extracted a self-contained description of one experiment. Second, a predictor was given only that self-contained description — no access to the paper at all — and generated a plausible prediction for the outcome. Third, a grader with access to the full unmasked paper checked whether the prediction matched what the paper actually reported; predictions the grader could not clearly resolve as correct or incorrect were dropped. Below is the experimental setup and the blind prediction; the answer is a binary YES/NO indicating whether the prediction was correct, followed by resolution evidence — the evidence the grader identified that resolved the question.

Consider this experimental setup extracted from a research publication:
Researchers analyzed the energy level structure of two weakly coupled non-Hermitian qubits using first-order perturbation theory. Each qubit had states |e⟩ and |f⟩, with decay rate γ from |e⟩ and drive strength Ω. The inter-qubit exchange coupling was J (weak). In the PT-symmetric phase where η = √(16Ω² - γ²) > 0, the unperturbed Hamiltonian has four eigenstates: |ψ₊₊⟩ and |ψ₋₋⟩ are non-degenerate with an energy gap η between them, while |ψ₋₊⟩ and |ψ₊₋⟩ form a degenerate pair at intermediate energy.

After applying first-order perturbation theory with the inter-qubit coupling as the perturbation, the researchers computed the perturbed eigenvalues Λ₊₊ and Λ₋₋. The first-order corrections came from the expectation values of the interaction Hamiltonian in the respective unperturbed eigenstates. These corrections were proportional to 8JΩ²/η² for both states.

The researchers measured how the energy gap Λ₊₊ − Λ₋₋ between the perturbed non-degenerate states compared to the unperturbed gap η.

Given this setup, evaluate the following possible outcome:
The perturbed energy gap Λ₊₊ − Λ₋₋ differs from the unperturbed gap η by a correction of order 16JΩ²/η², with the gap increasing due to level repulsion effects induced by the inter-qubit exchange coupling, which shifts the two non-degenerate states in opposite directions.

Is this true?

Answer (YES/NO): NO